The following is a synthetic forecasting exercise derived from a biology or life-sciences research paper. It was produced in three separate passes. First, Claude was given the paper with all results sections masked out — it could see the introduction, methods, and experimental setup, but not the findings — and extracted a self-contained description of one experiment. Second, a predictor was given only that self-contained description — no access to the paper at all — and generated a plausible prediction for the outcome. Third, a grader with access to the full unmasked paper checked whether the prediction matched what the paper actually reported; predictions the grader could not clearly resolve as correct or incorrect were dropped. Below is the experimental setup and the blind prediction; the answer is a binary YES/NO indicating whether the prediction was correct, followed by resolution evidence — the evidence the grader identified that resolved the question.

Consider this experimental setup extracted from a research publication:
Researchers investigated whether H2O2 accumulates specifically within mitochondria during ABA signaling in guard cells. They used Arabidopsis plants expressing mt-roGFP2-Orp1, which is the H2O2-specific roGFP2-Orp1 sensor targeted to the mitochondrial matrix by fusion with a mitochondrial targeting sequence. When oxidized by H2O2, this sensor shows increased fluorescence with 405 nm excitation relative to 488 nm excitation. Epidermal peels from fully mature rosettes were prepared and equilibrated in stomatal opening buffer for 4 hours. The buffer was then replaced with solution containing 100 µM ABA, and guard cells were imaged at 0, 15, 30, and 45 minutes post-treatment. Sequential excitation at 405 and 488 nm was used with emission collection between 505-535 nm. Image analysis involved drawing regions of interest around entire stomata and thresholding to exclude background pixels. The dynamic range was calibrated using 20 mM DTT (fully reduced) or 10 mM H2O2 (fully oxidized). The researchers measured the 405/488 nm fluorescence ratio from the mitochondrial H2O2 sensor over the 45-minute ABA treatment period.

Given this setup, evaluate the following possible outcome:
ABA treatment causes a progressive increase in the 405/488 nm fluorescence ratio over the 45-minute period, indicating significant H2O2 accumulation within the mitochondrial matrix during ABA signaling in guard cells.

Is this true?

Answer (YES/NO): NO